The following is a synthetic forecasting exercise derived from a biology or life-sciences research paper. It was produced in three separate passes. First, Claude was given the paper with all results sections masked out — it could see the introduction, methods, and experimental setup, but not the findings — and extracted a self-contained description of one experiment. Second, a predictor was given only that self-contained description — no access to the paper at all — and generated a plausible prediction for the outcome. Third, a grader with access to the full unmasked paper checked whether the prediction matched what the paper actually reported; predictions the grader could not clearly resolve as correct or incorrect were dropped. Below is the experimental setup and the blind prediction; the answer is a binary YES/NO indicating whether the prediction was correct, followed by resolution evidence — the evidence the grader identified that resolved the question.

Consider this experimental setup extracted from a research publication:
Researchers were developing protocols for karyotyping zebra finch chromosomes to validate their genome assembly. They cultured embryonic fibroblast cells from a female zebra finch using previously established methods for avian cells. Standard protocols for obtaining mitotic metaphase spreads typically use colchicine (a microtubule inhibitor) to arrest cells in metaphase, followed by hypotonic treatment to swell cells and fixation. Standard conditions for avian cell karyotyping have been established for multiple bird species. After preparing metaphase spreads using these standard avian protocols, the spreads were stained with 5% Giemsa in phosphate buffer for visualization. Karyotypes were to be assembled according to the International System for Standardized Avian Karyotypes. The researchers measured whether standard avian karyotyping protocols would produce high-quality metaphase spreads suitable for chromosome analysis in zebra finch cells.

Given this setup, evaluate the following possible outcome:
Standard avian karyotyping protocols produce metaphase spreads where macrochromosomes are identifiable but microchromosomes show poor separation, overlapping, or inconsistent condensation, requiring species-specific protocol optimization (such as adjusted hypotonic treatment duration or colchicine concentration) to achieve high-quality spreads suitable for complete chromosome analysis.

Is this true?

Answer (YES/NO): YES